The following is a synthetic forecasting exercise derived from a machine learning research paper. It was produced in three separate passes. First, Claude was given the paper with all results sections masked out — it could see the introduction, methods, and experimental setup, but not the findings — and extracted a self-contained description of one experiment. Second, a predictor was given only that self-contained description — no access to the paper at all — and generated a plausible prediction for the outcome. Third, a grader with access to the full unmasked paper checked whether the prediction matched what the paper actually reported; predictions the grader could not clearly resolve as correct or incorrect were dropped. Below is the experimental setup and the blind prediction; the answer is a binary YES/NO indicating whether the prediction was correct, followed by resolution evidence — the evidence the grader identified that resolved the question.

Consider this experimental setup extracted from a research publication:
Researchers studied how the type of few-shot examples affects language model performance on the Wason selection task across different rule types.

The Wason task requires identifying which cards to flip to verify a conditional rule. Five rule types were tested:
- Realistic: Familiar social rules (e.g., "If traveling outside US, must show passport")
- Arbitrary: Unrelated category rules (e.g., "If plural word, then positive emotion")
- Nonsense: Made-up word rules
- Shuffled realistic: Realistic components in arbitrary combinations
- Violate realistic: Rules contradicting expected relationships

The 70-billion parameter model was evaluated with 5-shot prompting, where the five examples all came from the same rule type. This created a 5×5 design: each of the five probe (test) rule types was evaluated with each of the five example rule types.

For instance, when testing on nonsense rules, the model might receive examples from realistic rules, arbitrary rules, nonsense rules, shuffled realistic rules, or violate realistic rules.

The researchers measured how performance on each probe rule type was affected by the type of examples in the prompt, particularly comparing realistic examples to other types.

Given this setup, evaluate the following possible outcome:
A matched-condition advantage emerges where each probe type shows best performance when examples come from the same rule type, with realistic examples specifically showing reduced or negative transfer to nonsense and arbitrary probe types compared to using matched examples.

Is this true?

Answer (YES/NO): NO